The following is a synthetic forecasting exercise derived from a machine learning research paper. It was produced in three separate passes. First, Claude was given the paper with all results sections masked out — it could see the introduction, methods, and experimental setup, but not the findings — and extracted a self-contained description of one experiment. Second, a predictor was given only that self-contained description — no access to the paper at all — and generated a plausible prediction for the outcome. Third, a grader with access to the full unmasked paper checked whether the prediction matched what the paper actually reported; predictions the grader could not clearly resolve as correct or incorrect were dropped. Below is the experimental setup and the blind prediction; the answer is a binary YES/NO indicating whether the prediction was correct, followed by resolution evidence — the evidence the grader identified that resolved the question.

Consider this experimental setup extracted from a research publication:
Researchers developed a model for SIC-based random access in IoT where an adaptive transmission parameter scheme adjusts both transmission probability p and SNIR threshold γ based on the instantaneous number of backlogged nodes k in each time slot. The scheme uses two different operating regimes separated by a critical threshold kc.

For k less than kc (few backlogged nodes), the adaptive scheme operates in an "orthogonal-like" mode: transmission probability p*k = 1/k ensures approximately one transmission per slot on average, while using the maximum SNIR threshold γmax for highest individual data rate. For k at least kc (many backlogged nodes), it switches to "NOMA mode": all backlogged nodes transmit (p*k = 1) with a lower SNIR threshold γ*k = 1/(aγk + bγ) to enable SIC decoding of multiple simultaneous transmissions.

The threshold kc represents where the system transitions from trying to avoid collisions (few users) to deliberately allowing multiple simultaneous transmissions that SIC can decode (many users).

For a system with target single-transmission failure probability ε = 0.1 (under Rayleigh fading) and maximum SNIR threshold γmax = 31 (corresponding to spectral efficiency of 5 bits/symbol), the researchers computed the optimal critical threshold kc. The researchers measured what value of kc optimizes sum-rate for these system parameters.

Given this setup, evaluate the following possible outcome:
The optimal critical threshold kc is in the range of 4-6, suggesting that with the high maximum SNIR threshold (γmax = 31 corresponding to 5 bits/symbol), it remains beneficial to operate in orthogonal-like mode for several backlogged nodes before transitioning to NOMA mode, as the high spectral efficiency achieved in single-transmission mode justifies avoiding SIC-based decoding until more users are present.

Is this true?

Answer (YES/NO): YES